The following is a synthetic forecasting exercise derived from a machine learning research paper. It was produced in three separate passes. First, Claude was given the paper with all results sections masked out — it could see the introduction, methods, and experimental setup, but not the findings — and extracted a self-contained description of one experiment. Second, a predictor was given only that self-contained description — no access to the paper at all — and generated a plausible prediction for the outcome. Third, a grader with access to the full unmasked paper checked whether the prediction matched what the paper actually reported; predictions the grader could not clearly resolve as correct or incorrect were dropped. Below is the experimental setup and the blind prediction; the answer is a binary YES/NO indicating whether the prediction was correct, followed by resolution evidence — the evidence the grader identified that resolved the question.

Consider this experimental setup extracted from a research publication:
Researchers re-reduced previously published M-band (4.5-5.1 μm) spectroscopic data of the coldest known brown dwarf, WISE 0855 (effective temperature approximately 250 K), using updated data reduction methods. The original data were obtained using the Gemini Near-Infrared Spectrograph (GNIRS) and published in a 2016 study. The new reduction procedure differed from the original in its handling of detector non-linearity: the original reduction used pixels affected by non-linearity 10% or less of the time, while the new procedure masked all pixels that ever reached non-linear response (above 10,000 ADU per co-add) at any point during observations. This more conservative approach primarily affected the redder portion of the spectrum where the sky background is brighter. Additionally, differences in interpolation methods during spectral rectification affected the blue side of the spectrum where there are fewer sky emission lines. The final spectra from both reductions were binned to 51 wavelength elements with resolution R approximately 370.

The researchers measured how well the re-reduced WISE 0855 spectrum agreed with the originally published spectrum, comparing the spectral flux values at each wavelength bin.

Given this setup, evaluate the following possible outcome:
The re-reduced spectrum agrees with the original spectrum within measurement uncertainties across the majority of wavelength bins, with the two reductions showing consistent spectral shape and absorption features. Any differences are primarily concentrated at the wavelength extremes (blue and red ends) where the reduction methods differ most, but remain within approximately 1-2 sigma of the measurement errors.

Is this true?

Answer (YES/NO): NO